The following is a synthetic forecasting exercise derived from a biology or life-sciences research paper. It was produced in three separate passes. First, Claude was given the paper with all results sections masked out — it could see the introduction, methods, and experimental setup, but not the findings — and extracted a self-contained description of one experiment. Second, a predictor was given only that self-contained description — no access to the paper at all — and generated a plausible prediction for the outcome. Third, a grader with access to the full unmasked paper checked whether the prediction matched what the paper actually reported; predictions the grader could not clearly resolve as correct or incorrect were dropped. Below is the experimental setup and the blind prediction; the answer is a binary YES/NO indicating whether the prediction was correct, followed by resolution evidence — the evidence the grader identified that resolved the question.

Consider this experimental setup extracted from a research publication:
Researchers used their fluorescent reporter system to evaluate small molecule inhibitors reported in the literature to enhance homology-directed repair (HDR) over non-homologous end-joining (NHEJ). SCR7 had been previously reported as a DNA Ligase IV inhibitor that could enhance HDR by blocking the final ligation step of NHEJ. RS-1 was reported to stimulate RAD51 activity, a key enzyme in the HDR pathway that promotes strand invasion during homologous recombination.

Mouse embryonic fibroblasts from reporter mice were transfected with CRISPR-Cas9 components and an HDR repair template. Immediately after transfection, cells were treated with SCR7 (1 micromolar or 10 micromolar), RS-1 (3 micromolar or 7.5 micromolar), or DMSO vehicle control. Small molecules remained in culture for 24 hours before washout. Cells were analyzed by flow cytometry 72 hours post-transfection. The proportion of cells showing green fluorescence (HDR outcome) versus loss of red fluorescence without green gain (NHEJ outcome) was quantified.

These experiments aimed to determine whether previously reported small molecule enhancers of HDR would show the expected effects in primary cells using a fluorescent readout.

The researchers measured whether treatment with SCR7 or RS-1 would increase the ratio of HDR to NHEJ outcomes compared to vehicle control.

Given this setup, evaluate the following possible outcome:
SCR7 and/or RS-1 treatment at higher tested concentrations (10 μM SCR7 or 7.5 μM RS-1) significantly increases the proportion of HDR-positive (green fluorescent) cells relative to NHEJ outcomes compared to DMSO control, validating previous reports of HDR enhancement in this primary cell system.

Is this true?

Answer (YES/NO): NO